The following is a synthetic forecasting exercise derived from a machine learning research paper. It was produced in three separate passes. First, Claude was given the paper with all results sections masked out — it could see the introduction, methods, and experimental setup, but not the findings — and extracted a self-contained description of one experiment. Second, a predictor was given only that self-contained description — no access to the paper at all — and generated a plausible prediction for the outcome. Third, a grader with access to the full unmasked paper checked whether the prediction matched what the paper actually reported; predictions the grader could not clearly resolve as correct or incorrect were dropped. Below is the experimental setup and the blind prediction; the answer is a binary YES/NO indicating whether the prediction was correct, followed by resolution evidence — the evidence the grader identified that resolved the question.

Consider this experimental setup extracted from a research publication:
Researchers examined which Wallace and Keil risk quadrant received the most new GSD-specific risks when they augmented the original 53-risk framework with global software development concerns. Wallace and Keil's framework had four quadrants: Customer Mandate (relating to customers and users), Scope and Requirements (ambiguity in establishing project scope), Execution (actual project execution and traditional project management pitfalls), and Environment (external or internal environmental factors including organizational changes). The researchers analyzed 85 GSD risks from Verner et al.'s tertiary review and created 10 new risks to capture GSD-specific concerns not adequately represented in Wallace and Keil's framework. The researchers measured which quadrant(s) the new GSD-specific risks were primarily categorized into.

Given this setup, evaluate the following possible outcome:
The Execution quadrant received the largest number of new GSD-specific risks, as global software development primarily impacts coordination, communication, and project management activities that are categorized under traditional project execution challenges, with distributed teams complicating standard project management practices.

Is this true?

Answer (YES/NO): NO